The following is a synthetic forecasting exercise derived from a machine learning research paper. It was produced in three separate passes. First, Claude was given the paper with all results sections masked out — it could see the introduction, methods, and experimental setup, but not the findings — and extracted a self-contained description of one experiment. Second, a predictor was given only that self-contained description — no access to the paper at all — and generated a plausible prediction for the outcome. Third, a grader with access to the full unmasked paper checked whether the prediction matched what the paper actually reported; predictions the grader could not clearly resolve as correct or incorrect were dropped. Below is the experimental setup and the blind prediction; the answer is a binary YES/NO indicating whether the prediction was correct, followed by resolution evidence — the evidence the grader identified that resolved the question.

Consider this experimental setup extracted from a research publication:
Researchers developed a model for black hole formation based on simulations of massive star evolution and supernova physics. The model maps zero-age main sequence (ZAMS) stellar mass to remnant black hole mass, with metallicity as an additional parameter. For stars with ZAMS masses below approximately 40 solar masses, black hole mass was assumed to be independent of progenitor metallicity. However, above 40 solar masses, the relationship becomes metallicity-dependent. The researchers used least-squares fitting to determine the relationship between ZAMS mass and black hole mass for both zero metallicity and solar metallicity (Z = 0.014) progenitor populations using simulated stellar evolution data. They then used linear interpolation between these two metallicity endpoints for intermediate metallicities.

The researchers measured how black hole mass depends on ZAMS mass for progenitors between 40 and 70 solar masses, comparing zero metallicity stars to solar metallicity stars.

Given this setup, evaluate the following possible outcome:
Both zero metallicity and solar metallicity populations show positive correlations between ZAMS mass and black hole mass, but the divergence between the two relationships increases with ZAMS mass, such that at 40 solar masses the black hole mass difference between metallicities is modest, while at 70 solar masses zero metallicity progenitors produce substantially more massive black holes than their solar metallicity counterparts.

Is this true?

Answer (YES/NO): NO